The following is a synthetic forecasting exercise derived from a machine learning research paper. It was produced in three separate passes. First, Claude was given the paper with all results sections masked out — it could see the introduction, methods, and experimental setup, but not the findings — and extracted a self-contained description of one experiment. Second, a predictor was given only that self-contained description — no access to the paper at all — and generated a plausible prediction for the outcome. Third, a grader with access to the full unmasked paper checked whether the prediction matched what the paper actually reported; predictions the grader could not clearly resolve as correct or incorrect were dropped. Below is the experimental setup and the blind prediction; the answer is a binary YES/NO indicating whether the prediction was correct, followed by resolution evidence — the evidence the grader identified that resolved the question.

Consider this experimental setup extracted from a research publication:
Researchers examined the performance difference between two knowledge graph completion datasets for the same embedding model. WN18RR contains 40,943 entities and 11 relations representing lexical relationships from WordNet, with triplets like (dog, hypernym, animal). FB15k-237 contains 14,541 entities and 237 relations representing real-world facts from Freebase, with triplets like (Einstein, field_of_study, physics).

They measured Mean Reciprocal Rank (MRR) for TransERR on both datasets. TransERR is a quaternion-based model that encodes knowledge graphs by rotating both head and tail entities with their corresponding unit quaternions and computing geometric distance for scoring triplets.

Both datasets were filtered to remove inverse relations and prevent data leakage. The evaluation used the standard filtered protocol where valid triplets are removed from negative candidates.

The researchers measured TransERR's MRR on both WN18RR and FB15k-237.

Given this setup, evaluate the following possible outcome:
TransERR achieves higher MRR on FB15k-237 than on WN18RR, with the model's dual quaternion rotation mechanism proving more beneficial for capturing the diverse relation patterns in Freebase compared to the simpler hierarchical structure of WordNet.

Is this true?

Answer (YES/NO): NO